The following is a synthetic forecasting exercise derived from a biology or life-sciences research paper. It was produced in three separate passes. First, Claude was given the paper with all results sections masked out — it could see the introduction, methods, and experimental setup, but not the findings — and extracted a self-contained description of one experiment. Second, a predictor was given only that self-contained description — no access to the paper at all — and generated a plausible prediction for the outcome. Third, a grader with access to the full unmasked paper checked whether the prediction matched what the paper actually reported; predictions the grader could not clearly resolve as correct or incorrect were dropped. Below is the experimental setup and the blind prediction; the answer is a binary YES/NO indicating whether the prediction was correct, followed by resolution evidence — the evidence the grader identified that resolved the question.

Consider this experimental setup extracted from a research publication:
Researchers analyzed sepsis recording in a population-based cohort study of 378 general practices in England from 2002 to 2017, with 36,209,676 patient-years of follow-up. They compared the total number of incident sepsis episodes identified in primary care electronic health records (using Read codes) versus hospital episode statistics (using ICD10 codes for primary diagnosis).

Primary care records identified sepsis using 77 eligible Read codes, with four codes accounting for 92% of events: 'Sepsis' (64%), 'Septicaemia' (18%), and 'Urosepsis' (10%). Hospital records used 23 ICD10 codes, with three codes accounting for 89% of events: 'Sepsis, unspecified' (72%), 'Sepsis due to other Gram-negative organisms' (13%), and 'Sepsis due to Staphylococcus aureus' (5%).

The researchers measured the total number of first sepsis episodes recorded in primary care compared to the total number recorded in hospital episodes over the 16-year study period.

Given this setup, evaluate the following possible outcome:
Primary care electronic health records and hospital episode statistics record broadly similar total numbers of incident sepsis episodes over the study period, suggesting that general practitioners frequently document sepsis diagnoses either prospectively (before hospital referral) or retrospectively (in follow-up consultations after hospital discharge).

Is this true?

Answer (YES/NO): YES